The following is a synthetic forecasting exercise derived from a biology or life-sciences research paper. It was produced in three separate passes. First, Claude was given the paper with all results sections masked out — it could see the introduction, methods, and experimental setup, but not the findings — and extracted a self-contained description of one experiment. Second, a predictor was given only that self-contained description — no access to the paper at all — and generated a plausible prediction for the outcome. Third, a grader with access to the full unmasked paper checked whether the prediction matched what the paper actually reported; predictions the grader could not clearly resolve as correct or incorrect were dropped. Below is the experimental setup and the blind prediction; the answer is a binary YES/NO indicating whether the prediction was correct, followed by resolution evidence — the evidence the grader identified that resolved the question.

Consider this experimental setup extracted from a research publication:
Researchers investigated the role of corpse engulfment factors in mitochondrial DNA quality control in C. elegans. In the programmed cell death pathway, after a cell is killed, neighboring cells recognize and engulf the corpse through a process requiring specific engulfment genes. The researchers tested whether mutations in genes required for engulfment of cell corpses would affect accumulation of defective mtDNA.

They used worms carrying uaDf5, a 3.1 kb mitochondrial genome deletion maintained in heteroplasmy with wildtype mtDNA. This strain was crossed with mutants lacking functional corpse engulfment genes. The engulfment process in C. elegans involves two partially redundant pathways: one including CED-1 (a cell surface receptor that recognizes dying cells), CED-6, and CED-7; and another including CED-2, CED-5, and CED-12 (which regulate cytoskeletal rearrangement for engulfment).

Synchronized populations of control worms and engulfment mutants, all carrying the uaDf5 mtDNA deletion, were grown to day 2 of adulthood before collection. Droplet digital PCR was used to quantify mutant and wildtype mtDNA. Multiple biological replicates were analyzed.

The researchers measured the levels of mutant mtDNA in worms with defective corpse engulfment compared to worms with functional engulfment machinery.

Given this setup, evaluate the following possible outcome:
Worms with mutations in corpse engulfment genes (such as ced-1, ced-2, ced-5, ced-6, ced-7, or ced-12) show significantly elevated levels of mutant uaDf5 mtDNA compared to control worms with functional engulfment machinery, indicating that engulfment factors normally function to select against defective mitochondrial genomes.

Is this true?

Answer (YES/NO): YES